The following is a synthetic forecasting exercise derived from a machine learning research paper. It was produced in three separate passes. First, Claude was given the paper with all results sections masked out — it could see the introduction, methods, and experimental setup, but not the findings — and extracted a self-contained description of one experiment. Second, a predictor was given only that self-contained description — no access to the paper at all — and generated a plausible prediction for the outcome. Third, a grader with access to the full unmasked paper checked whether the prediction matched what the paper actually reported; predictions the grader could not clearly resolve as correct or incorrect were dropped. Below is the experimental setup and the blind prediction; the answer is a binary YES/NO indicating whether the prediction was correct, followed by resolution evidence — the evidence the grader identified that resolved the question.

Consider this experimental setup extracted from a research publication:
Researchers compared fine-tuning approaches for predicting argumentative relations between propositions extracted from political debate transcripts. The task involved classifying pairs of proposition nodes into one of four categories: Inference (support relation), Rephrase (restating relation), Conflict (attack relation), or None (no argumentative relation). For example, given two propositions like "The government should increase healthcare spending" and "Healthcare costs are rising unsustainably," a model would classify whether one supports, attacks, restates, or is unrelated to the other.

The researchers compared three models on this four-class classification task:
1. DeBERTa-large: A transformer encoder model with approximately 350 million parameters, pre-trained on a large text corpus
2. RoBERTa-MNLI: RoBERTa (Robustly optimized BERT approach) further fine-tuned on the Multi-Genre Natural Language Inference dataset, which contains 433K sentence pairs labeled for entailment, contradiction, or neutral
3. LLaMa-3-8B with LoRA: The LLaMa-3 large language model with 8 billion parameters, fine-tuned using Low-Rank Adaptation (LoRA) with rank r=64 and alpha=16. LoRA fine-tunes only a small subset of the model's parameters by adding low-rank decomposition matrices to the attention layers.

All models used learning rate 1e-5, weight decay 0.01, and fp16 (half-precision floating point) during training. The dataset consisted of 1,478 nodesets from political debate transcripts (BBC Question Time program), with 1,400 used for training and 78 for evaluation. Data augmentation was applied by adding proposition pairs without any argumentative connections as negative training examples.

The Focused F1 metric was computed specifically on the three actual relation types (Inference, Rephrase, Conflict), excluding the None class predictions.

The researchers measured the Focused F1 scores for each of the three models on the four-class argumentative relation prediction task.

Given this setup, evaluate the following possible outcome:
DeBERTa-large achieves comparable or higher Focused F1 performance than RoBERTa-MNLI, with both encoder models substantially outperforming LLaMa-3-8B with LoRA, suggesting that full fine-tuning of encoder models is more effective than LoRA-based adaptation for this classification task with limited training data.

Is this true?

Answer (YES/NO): YES